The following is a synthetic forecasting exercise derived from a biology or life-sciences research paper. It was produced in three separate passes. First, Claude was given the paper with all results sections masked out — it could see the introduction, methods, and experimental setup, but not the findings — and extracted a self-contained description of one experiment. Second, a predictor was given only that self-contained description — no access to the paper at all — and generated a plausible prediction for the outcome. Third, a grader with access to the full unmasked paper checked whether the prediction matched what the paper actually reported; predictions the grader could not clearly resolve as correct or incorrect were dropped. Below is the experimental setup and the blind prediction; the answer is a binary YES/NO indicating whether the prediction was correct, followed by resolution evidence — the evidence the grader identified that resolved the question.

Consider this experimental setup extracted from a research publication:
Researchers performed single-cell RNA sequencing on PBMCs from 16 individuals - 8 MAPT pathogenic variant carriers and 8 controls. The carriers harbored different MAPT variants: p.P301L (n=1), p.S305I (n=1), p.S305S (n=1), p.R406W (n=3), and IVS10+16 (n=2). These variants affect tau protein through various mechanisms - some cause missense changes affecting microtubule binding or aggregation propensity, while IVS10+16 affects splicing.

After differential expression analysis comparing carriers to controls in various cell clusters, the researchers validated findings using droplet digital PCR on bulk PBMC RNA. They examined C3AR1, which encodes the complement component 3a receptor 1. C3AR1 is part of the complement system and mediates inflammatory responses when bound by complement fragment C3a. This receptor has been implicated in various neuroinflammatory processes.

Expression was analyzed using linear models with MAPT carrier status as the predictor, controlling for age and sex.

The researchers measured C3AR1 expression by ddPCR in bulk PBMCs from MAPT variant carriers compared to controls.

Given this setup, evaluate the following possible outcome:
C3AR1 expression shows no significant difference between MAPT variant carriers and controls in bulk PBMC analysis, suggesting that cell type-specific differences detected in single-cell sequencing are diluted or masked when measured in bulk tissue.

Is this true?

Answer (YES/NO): YES